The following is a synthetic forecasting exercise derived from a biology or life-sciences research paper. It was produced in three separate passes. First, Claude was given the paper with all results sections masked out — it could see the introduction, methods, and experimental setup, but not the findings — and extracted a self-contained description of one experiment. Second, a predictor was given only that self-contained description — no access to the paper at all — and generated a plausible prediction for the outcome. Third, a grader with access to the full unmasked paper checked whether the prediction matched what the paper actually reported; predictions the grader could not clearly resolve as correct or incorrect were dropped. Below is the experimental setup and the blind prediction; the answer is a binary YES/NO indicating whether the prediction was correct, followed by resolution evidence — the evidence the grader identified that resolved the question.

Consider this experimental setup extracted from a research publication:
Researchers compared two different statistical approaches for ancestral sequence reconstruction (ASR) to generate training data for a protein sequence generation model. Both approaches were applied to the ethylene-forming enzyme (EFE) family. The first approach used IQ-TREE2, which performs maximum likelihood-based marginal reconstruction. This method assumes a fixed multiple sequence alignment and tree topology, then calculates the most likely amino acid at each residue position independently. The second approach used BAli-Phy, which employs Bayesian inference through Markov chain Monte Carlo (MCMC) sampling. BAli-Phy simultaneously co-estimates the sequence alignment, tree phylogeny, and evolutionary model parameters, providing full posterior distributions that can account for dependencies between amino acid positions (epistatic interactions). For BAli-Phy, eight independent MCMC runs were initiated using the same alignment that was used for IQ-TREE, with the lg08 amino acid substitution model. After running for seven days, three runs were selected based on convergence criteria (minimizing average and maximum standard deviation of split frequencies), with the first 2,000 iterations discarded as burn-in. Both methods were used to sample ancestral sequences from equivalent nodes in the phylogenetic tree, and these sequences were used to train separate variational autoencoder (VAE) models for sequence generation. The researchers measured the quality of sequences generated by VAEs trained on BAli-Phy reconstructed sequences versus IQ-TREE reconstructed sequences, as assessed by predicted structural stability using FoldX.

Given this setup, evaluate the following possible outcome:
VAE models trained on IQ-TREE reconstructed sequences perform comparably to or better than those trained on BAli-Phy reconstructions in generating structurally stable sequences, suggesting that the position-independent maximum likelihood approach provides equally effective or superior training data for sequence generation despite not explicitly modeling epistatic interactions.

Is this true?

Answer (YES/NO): YES